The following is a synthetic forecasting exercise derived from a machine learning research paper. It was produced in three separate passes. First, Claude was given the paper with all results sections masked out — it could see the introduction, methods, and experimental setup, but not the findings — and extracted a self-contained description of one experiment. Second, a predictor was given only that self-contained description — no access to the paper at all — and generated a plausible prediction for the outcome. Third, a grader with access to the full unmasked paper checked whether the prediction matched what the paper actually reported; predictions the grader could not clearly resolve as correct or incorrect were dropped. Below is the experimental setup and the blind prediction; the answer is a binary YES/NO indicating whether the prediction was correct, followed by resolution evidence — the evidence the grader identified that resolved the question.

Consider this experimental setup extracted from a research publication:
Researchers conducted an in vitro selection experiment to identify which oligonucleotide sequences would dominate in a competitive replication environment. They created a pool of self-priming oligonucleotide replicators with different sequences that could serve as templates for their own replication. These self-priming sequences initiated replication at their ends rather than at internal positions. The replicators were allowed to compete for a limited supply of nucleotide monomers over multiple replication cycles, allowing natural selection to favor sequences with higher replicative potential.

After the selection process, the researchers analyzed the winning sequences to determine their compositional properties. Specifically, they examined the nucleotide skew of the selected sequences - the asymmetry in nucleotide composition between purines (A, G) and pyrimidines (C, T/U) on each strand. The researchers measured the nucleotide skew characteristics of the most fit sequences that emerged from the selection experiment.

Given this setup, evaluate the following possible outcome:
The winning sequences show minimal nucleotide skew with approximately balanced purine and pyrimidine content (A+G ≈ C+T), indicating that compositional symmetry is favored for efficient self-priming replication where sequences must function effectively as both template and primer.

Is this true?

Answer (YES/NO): NO